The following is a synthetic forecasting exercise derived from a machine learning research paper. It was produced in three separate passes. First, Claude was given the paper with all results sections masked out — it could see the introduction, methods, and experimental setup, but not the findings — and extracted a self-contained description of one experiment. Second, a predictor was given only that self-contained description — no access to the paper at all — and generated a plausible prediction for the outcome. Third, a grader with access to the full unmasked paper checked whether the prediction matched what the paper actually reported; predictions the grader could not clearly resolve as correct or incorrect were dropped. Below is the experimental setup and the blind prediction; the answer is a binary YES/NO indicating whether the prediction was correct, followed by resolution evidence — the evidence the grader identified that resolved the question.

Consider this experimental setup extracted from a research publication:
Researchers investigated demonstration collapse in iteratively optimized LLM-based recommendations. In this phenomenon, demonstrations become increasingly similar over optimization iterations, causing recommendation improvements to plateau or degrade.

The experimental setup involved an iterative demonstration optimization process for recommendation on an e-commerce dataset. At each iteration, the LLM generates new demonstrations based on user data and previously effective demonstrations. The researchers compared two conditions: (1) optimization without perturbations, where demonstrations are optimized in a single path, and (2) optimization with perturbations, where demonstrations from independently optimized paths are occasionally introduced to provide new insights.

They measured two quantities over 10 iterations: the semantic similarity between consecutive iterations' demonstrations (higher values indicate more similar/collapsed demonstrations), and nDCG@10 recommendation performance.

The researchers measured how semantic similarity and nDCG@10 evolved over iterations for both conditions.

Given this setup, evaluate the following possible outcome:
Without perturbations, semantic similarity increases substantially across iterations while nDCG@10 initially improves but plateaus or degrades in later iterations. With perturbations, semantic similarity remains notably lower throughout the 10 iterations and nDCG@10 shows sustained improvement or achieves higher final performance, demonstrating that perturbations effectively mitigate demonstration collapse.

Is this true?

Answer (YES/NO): YES